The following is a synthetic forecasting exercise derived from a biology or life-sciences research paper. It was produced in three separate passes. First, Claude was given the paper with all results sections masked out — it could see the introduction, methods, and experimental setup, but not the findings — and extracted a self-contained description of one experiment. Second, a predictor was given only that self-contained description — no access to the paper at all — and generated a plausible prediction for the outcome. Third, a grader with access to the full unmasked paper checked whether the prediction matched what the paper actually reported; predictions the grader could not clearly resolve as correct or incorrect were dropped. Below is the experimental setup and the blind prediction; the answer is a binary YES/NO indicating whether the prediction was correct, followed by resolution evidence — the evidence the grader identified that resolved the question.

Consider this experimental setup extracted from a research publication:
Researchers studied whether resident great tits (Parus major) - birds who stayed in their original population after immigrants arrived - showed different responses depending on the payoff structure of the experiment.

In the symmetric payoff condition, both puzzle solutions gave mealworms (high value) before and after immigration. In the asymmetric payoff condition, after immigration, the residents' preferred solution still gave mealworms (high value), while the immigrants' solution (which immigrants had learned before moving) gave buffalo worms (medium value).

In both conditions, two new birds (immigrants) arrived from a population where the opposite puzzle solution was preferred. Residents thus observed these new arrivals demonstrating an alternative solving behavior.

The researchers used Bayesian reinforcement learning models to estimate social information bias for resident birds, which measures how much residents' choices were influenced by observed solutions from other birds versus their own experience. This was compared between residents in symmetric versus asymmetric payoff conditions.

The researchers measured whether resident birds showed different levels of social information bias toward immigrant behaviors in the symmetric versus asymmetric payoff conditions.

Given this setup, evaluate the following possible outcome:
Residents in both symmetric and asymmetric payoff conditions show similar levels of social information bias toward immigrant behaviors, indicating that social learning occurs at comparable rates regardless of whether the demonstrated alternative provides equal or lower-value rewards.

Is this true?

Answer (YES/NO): NO